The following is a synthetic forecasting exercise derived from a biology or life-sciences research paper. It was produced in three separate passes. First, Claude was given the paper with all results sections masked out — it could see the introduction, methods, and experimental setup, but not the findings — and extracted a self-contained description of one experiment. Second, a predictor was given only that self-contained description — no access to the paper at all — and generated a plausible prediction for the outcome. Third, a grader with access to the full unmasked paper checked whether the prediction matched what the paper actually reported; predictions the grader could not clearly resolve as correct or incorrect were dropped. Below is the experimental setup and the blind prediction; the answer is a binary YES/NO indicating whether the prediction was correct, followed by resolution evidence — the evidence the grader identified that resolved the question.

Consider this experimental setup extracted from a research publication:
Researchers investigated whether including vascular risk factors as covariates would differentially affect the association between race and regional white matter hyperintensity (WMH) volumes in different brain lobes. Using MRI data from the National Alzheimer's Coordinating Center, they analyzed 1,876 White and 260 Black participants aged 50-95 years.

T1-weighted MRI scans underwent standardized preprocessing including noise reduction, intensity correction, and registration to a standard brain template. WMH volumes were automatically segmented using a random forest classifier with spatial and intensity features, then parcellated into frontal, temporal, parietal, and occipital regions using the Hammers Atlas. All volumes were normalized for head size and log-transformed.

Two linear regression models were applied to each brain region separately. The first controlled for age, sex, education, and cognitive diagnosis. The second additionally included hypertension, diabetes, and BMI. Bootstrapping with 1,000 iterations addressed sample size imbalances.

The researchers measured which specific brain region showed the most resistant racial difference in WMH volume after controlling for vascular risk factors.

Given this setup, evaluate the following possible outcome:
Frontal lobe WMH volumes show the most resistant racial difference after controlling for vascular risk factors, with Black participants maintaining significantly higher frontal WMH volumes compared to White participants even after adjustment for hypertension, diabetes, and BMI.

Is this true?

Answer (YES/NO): NO